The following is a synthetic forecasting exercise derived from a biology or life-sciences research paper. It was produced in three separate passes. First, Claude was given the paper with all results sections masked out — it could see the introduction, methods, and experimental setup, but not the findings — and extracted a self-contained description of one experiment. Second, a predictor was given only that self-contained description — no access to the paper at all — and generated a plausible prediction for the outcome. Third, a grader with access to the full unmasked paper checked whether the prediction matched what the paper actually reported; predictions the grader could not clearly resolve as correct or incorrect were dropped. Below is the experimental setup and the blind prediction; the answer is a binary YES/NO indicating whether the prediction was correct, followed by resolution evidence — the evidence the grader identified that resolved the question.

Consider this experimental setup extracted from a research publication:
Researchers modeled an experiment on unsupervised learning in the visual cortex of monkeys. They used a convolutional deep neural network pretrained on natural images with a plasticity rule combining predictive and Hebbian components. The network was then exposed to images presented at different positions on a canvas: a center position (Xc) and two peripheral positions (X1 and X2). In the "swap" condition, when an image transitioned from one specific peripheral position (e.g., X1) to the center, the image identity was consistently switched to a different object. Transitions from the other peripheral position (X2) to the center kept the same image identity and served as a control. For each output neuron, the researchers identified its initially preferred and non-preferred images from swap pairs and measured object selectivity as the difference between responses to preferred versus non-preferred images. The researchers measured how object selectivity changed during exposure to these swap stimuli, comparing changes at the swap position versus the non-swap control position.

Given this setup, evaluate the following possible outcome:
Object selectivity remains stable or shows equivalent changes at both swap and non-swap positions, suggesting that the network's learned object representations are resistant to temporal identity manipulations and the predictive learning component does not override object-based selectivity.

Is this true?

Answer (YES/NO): NO